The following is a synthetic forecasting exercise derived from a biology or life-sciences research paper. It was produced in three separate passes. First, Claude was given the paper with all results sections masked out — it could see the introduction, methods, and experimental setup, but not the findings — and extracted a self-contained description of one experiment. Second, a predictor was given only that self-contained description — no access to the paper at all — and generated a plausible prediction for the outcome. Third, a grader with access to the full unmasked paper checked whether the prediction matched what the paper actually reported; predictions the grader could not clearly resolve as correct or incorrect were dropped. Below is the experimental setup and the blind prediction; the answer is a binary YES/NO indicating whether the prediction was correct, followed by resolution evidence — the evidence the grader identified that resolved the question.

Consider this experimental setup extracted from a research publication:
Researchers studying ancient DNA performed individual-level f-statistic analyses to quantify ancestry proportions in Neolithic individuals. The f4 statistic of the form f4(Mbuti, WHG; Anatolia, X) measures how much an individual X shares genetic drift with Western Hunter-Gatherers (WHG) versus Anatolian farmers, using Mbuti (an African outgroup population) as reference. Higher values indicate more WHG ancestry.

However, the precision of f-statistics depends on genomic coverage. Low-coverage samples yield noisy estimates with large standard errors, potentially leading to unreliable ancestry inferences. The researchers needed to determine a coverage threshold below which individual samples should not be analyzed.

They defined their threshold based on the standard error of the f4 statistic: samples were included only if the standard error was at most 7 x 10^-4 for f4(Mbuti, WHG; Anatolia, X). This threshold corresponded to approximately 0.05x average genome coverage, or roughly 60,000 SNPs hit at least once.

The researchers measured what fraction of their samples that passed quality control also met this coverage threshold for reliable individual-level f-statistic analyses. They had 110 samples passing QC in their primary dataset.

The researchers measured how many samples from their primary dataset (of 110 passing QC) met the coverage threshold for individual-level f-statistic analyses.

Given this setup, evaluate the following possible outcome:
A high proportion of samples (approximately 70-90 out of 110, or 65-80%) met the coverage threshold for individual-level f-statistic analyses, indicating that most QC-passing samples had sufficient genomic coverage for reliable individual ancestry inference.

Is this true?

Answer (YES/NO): YES